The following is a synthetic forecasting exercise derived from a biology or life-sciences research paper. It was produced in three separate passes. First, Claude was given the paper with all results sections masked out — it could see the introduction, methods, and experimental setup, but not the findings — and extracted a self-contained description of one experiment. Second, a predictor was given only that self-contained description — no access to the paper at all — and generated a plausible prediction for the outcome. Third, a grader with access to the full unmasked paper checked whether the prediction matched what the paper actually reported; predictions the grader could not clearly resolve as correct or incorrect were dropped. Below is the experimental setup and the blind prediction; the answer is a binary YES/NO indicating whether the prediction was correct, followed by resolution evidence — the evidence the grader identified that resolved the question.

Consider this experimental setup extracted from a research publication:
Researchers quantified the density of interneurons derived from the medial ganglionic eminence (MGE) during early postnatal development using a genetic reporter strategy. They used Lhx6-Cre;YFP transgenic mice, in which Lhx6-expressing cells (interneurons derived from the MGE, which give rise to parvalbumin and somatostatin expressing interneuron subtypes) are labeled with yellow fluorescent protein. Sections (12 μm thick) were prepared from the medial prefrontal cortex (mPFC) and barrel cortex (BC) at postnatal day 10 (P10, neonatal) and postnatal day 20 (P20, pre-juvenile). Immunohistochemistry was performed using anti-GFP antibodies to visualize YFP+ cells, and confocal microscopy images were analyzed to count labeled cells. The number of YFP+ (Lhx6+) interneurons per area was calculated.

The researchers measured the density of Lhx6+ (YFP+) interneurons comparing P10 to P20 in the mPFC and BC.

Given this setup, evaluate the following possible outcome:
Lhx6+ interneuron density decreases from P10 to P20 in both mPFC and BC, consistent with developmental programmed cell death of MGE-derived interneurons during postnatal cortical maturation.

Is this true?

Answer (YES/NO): NO